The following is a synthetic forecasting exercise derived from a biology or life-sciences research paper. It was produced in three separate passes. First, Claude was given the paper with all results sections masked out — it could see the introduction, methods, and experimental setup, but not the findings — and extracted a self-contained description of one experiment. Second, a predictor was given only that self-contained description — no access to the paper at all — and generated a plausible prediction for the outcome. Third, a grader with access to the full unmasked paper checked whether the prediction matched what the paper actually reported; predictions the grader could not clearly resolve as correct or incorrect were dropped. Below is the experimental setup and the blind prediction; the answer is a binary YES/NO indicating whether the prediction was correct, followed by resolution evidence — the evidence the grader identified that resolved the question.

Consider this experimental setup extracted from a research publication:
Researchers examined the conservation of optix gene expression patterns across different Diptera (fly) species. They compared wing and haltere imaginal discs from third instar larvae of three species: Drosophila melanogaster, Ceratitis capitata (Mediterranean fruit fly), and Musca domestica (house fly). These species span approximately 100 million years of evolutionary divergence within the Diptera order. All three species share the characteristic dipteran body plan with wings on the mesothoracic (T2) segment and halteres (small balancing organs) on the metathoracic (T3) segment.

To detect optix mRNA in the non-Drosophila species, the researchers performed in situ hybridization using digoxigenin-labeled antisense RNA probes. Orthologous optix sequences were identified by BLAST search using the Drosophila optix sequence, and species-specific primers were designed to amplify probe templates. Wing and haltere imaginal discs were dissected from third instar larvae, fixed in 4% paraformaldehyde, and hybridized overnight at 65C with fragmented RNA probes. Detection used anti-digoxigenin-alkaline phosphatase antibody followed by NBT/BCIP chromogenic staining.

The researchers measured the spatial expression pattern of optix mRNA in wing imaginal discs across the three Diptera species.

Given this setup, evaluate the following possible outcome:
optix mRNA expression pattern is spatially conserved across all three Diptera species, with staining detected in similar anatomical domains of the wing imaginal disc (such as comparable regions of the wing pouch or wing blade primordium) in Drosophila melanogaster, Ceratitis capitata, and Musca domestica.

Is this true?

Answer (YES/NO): YES